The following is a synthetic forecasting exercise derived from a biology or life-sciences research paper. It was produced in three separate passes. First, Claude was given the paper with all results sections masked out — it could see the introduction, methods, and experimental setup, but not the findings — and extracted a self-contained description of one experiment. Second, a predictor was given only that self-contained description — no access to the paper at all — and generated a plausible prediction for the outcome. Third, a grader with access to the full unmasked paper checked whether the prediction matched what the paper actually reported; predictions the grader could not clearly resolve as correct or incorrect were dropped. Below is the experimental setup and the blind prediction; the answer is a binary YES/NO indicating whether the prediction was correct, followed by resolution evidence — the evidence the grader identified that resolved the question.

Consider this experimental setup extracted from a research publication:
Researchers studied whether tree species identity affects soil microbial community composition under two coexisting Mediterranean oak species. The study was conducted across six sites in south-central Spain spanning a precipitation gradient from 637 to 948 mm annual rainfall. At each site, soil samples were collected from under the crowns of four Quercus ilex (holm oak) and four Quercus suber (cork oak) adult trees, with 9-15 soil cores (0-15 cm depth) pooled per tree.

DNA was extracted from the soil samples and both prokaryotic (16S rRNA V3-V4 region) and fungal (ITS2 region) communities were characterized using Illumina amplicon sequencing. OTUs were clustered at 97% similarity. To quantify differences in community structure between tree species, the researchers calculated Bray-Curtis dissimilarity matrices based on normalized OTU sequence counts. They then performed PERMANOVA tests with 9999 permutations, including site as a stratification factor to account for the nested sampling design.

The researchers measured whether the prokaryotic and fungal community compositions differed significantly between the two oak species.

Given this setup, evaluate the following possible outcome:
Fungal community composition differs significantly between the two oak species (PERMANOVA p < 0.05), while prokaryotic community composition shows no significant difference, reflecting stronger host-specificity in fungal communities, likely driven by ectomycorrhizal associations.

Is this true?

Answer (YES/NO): YES